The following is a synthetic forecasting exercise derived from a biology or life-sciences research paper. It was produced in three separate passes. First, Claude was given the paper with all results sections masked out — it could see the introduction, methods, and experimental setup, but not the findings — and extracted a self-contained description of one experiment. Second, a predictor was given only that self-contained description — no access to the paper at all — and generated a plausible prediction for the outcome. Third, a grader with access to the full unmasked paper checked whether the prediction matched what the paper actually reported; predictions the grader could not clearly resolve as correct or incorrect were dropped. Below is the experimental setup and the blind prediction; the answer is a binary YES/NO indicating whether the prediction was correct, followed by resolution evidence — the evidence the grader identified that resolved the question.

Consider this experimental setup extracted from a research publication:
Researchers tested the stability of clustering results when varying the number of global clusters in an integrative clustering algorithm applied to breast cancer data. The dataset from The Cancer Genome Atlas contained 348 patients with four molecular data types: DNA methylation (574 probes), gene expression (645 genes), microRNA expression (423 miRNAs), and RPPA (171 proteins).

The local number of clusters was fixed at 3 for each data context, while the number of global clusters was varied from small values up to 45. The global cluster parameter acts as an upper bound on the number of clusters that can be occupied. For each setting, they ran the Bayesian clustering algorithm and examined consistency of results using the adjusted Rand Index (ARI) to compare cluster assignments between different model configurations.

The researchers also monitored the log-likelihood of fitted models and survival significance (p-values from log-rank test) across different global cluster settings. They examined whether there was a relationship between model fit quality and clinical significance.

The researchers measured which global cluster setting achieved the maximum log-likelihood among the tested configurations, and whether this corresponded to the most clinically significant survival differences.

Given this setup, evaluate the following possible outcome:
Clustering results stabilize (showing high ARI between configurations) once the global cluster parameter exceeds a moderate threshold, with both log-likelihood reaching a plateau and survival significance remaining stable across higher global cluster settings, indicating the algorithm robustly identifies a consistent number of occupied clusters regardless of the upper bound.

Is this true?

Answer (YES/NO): NO